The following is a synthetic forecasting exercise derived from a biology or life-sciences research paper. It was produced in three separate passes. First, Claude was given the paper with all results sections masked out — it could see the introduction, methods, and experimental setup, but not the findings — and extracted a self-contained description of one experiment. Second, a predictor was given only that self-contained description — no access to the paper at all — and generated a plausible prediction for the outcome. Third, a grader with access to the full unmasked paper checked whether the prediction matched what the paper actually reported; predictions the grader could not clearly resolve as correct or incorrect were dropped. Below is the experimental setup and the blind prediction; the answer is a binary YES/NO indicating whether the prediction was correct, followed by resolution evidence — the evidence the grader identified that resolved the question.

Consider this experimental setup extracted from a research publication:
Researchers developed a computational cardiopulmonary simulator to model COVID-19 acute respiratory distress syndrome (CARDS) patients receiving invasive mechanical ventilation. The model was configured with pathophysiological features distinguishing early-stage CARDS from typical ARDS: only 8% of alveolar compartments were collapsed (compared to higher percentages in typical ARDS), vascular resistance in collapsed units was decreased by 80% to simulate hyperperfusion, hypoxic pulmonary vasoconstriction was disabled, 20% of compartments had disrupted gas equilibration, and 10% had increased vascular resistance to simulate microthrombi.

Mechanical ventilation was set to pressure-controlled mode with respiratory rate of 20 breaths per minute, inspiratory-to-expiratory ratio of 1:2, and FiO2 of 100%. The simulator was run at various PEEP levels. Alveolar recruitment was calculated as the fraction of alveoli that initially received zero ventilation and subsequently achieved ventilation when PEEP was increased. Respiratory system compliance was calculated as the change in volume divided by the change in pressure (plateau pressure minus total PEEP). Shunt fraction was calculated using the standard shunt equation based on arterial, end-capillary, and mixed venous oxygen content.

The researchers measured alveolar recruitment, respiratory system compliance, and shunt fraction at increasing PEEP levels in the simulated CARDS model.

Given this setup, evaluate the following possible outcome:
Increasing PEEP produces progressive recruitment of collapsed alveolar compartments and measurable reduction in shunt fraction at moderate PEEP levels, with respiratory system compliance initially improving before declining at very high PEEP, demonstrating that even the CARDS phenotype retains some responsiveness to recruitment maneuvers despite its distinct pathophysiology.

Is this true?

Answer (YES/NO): NO